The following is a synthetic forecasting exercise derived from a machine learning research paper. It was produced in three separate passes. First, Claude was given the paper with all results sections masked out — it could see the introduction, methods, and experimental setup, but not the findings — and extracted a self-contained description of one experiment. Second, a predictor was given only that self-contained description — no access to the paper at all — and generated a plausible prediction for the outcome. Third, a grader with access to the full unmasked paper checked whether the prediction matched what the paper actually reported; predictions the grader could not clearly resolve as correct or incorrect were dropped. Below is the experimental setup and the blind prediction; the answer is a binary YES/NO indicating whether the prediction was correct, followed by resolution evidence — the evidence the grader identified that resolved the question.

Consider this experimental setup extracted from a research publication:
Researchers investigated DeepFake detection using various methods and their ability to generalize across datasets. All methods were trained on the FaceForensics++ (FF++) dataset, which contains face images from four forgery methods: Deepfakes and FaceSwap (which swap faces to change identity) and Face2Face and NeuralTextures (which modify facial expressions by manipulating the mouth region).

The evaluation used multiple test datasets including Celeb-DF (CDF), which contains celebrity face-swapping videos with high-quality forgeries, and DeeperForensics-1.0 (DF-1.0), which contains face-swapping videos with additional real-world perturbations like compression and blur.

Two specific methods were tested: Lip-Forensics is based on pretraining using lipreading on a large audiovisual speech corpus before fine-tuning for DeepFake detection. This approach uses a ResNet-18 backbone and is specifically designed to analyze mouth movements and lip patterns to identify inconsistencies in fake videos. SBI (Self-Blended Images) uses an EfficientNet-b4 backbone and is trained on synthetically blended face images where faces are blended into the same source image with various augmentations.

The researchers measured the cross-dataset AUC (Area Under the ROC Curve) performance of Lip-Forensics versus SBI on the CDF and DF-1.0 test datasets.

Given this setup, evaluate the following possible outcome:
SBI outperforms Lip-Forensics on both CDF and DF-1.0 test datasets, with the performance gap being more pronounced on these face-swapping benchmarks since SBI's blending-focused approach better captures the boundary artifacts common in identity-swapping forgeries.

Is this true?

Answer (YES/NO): NO